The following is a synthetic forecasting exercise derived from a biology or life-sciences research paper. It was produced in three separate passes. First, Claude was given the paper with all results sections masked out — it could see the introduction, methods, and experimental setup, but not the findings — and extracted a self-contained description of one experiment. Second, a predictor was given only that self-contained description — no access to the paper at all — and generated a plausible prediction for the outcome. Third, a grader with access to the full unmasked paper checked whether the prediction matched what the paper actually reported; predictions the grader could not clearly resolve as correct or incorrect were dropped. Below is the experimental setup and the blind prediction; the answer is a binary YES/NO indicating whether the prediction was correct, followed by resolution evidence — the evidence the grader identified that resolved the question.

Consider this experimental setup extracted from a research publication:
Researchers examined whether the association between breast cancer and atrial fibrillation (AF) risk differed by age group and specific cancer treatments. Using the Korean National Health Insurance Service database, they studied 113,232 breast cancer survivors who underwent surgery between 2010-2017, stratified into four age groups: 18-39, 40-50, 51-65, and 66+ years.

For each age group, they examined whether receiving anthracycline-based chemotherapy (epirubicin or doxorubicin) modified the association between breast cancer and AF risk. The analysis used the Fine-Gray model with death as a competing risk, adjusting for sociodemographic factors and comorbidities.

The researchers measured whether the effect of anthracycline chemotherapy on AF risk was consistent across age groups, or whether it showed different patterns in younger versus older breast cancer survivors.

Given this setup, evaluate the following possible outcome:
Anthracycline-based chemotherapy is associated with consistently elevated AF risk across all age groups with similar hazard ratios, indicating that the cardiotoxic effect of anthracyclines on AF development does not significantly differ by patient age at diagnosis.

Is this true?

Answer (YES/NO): NO